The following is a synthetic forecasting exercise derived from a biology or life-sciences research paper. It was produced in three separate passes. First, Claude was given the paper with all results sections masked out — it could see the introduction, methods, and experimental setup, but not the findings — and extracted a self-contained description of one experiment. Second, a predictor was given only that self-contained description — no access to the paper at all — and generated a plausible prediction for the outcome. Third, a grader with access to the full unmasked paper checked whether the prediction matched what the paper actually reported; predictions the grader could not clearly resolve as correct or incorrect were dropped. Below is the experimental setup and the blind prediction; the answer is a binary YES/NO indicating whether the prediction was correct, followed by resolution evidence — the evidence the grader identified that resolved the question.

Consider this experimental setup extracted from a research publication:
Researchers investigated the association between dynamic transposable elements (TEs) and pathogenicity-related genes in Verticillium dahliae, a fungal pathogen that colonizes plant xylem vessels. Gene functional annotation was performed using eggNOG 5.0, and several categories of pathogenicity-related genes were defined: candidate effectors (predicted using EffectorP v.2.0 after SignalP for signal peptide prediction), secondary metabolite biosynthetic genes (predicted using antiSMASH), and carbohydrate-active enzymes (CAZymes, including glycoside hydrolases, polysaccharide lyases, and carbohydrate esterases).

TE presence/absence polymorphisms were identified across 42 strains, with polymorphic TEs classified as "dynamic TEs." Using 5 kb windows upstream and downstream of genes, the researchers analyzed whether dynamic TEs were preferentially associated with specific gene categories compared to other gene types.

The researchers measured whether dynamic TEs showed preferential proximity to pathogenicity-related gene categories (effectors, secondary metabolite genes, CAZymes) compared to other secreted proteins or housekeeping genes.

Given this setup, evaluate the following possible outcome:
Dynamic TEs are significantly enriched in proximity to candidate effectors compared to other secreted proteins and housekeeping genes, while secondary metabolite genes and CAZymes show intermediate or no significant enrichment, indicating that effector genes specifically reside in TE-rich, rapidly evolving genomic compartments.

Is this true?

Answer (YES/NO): NO